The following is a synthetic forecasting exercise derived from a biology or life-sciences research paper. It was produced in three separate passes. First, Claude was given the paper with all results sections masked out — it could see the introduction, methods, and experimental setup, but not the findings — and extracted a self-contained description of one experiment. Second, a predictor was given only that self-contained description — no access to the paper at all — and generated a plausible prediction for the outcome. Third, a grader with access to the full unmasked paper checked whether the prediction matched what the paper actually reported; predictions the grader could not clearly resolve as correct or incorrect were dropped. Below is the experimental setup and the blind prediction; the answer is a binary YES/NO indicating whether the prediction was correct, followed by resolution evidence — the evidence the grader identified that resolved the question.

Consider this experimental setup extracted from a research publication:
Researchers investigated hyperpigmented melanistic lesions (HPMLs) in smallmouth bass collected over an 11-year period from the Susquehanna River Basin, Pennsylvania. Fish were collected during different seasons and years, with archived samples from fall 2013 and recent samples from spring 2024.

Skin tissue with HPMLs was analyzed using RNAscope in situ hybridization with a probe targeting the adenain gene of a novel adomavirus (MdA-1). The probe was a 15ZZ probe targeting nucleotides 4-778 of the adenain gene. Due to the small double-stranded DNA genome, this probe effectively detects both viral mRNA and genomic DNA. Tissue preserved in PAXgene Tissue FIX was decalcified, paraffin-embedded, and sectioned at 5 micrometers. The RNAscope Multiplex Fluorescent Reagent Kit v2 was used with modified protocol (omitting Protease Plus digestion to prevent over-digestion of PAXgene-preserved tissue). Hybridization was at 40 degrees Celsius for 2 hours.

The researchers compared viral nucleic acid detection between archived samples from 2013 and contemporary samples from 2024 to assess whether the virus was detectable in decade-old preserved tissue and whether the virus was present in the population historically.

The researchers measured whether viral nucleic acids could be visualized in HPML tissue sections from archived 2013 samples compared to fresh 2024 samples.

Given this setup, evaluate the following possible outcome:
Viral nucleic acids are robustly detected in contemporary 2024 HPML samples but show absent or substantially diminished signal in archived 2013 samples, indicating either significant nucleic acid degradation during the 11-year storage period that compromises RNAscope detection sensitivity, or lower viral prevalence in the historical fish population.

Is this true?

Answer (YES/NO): NO